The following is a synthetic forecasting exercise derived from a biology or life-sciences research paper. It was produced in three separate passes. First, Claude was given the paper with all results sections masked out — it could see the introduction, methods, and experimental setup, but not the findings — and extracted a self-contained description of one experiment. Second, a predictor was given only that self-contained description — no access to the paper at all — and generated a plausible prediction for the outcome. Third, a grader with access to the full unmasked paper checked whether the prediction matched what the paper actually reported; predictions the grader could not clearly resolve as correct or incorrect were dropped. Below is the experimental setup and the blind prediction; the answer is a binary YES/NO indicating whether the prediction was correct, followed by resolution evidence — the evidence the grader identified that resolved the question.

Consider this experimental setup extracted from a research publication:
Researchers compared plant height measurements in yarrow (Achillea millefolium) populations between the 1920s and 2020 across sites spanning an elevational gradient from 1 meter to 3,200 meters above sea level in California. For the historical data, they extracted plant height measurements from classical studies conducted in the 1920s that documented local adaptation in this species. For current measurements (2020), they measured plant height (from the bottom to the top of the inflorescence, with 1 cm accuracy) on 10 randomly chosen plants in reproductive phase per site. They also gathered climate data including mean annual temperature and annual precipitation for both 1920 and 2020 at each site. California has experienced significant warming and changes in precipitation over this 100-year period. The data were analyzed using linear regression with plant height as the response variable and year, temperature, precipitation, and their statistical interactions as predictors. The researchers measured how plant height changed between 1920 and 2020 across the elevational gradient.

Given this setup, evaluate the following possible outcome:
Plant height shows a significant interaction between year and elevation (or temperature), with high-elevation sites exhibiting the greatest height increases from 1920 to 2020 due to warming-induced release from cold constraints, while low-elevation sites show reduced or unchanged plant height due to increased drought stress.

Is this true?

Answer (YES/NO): NO